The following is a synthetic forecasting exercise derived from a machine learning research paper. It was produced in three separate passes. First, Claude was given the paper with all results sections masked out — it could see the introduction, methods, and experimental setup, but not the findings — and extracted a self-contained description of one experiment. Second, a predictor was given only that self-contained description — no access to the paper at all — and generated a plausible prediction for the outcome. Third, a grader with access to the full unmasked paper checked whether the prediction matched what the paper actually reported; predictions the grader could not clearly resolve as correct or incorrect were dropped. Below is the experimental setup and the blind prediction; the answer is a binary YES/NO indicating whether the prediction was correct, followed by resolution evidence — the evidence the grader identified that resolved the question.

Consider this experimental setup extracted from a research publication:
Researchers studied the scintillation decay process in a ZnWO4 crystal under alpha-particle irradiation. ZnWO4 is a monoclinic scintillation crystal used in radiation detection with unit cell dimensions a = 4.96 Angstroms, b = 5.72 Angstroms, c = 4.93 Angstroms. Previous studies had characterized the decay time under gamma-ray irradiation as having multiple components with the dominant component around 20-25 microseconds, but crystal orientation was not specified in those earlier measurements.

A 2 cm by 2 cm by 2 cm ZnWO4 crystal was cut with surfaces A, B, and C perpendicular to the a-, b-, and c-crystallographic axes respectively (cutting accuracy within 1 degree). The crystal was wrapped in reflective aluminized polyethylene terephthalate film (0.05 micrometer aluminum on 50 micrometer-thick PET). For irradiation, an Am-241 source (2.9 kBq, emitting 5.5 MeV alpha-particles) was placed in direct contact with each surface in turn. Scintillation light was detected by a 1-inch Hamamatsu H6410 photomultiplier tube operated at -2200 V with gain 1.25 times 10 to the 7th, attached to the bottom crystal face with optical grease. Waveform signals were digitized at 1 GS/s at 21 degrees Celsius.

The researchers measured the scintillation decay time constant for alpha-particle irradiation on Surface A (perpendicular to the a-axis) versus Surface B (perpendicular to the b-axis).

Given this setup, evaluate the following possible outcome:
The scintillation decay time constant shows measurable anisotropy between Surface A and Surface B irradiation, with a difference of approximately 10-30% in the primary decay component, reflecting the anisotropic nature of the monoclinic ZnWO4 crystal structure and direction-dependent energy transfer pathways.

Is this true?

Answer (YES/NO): YES